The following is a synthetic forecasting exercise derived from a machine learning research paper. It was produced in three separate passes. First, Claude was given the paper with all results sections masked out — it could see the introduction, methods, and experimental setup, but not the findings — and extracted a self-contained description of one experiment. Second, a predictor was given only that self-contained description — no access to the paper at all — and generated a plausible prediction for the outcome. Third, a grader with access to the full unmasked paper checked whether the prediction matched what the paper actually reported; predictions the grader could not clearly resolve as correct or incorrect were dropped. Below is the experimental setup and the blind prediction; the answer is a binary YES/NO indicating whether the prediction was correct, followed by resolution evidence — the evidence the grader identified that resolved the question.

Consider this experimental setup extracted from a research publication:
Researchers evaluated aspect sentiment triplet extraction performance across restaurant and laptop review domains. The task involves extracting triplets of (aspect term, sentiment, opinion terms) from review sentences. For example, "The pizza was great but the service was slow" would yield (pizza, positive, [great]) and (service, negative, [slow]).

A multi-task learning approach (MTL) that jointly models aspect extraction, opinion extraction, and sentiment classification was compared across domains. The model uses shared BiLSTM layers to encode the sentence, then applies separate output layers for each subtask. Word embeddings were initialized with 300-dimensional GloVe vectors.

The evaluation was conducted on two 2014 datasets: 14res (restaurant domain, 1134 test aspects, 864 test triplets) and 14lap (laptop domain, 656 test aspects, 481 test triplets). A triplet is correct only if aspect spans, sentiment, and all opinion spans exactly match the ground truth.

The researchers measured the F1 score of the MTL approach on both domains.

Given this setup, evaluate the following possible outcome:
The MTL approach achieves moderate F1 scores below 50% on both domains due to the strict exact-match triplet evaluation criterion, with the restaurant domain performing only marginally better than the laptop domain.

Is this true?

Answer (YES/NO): NO